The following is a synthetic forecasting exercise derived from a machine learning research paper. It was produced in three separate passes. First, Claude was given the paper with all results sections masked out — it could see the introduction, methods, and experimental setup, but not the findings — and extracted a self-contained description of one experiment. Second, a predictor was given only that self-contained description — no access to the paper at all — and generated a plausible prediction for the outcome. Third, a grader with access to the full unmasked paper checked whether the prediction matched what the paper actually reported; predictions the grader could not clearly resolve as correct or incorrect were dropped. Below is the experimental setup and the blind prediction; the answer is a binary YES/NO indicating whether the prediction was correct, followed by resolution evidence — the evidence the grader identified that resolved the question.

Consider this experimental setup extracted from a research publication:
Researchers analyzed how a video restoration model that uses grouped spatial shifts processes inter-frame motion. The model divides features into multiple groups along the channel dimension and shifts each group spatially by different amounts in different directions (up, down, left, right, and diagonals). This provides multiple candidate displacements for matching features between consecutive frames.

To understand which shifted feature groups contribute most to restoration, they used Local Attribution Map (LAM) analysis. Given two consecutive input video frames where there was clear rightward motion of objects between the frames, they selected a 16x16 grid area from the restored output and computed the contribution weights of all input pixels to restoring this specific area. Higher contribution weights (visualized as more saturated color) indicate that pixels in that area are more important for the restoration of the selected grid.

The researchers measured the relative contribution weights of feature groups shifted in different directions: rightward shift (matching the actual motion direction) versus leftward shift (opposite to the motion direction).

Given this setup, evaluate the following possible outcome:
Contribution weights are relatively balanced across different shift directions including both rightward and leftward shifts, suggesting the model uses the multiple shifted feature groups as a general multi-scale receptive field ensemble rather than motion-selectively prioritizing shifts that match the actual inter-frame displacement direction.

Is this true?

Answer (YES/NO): NO